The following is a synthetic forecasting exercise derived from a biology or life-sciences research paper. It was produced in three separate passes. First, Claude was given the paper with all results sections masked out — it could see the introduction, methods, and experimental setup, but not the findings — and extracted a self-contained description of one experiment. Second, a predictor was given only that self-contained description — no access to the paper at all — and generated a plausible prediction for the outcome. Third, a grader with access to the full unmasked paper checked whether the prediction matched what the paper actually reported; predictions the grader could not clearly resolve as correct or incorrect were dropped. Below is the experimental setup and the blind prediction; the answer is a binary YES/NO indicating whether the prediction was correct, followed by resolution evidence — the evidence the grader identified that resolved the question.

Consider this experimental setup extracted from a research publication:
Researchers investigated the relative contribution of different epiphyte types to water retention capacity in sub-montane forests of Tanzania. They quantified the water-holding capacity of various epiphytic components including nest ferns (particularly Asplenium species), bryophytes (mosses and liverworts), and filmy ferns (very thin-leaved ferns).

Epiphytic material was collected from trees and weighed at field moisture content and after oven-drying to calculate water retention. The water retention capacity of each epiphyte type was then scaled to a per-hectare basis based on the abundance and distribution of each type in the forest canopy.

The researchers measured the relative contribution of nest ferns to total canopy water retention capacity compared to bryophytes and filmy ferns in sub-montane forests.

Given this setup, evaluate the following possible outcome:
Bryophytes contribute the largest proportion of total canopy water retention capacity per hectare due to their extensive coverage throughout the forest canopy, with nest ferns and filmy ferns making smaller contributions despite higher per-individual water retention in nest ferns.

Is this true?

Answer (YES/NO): NO